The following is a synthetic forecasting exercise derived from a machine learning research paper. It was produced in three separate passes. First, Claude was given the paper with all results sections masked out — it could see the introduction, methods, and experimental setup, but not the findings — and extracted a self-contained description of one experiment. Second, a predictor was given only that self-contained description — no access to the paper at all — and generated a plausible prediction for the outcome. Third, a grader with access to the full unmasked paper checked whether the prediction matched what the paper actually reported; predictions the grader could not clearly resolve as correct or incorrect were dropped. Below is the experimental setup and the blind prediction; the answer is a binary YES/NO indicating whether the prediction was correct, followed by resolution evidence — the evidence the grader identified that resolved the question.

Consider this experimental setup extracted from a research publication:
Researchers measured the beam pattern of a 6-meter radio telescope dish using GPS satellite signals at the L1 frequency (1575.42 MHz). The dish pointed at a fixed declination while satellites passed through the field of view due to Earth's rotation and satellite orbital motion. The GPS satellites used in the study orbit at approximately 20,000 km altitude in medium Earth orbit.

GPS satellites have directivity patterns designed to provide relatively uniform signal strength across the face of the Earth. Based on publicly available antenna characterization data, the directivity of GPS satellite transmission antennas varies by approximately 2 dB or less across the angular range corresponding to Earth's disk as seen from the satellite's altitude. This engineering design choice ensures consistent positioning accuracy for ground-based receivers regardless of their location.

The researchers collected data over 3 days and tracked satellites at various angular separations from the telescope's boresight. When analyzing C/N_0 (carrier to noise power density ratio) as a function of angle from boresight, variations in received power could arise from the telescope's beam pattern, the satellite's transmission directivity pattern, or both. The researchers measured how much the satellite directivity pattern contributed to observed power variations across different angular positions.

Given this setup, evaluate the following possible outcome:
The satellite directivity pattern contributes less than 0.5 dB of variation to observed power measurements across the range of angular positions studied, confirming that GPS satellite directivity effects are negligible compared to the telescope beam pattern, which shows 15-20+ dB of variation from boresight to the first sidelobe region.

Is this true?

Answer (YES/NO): NO